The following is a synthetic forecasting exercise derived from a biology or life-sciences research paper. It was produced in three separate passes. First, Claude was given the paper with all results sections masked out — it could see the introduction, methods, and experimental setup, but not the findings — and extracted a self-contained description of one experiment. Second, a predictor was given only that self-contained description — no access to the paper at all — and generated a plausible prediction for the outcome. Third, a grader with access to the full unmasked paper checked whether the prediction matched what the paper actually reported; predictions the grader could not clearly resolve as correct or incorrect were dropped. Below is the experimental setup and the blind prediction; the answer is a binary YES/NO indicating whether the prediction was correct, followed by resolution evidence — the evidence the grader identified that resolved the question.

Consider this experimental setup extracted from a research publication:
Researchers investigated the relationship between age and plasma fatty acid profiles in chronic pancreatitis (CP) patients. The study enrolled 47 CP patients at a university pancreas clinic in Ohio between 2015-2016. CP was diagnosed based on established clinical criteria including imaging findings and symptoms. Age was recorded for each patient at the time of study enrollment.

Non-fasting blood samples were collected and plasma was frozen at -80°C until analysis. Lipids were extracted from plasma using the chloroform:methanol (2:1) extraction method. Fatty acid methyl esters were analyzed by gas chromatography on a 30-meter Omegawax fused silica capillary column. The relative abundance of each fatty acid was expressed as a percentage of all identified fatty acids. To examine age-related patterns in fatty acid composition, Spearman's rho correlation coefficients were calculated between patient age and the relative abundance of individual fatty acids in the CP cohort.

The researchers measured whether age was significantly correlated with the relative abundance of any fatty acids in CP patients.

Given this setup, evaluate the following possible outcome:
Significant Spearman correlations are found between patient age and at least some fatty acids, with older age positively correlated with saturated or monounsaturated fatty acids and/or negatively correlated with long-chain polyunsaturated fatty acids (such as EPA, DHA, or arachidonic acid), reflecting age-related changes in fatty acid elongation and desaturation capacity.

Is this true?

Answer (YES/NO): NO